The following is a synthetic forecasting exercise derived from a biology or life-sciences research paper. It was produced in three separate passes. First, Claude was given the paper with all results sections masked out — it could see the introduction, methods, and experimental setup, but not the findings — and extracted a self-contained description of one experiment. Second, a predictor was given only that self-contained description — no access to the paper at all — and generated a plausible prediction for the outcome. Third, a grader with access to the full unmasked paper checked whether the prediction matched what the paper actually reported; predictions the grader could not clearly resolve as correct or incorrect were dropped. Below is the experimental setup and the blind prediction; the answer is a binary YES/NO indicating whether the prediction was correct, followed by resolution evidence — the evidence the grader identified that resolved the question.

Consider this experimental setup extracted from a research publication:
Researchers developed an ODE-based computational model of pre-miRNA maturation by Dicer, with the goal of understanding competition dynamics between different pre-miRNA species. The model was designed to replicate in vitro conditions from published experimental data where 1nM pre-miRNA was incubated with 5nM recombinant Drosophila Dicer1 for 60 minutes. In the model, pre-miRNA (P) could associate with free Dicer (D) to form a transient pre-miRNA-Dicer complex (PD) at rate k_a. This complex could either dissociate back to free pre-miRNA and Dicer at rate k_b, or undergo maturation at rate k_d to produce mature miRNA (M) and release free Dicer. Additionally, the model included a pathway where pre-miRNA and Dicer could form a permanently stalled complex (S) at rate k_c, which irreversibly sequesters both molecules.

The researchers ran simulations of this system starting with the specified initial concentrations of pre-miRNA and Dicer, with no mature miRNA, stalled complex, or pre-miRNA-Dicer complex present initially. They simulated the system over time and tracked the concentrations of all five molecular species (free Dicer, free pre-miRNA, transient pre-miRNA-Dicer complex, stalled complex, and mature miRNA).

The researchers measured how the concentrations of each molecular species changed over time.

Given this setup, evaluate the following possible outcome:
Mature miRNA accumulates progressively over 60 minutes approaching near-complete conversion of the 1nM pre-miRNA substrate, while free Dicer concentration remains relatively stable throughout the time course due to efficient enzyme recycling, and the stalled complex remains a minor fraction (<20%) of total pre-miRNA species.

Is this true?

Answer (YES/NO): NO